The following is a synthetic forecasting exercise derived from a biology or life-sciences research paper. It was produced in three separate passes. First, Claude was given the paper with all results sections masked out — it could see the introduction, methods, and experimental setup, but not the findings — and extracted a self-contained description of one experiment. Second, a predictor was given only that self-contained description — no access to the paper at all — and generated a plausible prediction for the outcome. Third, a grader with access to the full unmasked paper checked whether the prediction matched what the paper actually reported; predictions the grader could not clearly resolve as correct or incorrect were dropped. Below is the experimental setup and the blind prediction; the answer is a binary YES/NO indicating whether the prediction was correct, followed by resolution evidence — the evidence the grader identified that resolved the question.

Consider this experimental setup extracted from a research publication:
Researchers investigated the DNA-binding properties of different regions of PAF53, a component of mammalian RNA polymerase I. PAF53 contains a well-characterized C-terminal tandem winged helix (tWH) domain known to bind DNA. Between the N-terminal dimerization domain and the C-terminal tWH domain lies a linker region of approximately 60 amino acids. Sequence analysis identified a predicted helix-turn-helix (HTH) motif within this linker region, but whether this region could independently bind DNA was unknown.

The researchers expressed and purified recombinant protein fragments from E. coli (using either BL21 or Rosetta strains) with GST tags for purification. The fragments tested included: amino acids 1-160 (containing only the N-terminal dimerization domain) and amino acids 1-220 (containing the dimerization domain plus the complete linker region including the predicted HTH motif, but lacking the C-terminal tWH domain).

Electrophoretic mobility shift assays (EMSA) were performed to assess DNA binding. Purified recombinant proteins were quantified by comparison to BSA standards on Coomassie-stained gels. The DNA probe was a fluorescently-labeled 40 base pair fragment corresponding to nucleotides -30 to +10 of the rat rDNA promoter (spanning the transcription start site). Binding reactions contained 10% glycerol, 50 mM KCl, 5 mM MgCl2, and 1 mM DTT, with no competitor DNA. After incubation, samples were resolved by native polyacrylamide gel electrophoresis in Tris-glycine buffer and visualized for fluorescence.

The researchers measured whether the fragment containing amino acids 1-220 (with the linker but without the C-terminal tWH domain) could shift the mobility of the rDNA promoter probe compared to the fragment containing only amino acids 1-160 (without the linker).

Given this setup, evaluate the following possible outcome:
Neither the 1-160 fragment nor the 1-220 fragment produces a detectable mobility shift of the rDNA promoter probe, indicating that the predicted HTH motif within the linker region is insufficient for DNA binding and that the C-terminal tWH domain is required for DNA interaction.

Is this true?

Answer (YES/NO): NO